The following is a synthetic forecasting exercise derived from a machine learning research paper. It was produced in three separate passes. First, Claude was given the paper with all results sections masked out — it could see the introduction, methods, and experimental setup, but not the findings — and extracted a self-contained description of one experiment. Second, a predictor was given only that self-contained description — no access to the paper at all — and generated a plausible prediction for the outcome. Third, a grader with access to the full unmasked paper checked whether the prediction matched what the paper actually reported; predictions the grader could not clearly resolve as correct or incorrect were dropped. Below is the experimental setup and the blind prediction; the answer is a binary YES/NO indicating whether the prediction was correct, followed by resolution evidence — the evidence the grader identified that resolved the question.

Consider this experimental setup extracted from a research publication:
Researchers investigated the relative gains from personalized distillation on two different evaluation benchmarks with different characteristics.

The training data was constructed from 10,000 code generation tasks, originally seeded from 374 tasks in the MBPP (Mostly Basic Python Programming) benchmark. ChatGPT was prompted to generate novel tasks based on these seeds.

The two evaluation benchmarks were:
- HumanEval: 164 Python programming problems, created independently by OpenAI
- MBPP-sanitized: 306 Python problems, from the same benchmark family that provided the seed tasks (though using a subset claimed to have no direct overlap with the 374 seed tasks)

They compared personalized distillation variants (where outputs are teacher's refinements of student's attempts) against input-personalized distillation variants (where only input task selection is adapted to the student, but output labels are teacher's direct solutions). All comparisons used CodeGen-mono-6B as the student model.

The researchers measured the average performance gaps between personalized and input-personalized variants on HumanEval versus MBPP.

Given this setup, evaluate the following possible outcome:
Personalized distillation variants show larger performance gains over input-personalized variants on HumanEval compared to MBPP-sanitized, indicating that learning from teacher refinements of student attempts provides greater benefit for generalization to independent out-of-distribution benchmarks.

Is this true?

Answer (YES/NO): YES